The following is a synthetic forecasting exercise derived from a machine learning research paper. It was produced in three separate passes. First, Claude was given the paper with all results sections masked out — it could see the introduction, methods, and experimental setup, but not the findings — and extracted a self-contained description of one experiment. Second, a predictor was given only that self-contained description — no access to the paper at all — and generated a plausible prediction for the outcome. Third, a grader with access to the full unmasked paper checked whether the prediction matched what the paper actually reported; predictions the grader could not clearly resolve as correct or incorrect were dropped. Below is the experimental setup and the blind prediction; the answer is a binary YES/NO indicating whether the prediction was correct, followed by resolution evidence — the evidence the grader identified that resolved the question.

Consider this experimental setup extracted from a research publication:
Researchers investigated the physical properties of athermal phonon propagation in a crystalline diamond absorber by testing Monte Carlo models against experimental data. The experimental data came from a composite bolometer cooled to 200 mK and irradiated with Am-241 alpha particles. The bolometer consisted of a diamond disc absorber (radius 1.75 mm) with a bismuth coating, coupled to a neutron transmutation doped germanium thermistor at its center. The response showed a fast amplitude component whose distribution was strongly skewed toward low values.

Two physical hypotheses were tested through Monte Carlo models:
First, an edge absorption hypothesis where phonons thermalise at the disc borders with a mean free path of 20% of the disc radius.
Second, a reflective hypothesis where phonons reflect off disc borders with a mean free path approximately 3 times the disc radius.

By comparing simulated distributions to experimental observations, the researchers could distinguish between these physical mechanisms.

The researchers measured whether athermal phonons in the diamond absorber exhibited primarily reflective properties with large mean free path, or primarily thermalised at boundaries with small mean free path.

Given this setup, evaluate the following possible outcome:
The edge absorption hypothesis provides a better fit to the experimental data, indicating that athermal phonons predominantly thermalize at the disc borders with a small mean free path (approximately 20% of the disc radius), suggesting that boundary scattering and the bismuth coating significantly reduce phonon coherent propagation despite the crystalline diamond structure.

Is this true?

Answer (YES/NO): NO